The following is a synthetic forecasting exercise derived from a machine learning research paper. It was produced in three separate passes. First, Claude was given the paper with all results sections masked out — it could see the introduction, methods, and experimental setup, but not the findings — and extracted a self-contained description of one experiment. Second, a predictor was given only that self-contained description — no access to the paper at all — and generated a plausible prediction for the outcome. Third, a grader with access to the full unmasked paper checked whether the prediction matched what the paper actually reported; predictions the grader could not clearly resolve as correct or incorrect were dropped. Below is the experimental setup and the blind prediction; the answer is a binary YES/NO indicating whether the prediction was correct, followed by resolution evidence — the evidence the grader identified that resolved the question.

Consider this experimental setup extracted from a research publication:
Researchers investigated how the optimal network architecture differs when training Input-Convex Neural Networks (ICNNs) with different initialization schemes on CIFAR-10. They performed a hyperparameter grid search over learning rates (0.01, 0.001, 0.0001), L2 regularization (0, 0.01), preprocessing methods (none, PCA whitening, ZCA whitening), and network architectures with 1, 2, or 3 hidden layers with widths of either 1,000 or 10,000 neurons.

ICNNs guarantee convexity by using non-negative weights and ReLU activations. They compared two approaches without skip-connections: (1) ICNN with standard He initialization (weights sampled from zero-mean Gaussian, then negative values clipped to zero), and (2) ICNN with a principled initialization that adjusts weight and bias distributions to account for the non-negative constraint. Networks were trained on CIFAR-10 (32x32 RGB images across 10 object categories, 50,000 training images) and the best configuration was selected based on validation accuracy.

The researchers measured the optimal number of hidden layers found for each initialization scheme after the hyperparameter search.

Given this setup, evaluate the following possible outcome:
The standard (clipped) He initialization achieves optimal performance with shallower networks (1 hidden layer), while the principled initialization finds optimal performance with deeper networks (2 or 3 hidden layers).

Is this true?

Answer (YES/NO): NO